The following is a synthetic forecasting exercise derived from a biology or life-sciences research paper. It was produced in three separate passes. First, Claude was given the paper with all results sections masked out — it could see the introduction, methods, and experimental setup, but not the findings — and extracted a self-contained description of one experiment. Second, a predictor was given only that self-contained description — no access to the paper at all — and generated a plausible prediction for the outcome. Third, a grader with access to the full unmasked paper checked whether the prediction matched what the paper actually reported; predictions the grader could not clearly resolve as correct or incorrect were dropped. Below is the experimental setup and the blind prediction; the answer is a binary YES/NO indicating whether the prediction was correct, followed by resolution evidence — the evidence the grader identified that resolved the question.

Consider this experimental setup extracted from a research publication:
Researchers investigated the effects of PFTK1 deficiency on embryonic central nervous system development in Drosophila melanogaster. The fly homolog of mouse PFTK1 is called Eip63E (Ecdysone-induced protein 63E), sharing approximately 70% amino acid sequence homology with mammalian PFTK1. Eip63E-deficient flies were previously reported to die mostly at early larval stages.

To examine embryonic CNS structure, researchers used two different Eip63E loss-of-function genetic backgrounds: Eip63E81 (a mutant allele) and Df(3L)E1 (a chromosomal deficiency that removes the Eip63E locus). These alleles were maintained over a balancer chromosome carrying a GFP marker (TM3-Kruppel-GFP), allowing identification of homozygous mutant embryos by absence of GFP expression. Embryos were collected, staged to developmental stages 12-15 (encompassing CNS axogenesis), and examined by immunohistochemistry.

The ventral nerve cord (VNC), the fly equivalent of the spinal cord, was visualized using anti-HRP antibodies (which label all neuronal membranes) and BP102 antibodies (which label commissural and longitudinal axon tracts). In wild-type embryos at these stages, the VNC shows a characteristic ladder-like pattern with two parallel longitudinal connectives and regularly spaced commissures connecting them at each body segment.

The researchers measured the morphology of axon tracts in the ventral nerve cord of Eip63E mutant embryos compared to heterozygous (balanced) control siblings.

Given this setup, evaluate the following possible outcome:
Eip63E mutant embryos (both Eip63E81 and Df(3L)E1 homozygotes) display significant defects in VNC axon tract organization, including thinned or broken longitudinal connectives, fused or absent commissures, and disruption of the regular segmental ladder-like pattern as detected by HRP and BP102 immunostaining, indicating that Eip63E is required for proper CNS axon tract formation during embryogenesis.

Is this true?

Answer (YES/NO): YES